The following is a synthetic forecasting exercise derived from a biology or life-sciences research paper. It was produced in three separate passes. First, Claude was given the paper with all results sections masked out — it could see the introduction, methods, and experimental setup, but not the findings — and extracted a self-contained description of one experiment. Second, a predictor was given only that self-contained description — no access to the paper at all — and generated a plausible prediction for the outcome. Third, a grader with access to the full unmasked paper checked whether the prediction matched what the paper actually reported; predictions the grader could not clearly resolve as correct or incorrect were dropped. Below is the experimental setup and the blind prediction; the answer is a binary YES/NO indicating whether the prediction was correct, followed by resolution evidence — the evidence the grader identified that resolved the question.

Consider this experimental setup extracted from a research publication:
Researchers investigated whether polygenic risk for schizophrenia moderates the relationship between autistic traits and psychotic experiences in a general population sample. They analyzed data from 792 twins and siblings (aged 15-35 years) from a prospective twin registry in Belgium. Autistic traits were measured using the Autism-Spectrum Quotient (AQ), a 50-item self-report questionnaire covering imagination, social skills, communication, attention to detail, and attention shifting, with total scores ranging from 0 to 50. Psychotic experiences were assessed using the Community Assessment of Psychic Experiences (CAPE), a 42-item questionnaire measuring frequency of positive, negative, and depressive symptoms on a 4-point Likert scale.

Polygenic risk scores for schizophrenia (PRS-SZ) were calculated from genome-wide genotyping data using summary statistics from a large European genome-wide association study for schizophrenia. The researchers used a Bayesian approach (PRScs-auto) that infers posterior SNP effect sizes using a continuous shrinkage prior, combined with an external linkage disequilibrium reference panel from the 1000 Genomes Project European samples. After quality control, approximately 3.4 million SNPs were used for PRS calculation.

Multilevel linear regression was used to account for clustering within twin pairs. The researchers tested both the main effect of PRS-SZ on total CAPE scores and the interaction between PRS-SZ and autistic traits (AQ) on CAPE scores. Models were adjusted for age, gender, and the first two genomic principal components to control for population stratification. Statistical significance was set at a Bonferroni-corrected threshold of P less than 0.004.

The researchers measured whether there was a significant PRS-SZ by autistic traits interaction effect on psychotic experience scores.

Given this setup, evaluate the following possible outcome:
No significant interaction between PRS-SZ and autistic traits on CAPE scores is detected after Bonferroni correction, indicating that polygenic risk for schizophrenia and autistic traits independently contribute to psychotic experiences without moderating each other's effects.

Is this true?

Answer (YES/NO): NO